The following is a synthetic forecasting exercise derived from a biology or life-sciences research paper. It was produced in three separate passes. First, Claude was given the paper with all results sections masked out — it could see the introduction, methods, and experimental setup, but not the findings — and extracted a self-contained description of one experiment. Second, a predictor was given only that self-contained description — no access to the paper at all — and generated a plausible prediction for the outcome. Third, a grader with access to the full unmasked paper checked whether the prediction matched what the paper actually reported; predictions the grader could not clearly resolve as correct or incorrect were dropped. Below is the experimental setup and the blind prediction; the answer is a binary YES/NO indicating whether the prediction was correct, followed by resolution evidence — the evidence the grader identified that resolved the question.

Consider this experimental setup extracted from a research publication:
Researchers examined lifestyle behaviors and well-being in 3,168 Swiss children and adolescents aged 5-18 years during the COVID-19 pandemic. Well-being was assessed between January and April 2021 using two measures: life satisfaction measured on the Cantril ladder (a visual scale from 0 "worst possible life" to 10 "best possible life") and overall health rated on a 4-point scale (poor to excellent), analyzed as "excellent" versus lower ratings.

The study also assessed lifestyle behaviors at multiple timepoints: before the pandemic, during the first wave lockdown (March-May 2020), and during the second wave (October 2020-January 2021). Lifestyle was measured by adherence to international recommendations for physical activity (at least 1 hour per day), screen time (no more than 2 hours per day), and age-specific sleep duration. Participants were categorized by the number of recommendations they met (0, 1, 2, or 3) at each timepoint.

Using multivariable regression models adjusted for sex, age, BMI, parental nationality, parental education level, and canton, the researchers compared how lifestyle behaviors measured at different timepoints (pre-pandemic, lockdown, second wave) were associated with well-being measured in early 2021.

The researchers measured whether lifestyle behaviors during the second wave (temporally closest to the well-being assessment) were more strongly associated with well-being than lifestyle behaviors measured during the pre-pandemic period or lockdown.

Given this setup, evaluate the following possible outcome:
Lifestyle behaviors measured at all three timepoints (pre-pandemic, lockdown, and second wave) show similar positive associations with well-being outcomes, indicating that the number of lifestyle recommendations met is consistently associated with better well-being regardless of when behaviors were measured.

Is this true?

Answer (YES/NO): NO